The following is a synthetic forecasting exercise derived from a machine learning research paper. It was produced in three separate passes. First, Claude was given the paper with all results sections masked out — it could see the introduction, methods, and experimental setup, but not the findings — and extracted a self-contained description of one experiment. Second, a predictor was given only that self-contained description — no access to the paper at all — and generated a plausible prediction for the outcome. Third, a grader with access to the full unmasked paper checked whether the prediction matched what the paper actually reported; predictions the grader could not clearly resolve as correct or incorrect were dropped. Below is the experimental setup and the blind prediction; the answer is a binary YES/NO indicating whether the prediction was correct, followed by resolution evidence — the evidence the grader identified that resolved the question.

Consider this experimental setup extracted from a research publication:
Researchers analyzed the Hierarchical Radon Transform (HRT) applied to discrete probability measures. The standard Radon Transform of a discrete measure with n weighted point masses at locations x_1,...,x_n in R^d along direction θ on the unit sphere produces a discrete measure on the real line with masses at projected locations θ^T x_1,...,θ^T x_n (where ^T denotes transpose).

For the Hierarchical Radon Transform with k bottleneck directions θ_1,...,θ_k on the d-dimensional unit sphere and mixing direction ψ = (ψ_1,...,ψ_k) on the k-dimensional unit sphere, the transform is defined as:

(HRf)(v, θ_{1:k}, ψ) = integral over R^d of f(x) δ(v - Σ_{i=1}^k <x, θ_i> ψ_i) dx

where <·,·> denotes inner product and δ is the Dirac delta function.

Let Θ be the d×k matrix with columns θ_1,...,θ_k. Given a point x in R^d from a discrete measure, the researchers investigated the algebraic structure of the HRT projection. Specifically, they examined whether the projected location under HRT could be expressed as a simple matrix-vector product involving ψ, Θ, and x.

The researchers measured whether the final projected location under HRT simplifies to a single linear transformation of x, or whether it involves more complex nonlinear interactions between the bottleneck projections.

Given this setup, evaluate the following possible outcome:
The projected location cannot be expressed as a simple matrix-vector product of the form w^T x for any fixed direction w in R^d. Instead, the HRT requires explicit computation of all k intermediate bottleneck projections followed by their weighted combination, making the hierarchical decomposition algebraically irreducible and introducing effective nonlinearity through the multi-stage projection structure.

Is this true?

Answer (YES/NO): NO